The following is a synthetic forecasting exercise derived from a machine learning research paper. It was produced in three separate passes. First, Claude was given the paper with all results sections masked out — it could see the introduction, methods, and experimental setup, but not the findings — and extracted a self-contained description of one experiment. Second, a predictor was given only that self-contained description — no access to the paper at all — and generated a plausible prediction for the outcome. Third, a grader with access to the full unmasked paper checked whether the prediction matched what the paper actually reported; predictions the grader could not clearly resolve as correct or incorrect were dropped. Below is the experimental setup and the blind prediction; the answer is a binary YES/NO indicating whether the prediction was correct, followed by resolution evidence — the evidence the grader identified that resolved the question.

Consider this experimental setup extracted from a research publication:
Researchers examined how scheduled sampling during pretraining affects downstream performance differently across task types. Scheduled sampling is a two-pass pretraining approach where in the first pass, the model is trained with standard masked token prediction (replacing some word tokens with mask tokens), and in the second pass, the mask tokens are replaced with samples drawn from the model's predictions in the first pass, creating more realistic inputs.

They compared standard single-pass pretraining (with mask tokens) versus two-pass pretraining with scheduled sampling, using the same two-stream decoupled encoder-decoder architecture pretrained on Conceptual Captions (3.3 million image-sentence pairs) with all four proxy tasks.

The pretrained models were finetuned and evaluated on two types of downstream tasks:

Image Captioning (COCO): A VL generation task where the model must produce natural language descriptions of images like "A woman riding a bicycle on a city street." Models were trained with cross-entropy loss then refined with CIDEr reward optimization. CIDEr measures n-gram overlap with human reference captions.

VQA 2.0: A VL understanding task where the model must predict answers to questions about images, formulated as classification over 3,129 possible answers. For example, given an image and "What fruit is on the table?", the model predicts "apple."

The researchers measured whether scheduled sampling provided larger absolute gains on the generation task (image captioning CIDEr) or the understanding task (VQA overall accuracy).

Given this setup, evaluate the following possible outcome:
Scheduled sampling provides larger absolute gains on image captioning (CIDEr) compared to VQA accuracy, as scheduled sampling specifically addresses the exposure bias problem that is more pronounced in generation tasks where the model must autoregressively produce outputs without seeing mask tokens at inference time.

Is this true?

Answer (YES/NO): YES